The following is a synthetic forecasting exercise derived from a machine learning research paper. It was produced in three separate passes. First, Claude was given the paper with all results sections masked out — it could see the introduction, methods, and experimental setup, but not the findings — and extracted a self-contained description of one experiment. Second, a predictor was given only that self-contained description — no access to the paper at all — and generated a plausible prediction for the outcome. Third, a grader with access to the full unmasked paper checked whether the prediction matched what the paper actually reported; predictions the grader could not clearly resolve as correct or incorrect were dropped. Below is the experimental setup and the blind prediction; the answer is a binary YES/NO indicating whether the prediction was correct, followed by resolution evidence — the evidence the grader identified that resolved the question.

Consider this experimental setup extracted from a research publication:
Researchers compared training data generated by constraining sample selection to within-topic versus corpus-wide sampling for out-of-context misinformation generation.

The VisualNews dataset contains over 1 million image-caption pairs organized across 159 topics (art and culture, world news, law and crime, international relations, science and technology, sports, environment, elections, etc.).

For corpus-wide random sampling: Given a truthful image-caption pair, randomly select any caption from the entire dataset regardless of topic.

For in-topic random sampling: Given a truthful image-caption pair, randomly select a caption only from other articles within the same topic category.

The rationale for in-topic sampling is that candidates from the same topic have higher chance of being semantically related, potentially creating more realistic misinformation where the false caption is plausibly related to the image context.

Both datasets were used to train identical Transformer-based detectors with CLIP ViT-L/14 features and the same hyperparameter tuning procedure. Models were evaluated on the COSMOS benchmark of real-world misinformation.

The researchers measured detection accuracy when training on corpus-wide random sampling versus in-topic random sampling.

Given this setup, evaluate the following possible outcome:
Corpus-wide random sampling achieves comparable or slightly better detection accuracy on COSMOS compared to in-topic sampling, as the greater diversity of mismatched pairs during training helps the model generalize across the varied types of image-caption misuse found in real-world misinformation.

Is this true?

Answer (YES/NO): NO